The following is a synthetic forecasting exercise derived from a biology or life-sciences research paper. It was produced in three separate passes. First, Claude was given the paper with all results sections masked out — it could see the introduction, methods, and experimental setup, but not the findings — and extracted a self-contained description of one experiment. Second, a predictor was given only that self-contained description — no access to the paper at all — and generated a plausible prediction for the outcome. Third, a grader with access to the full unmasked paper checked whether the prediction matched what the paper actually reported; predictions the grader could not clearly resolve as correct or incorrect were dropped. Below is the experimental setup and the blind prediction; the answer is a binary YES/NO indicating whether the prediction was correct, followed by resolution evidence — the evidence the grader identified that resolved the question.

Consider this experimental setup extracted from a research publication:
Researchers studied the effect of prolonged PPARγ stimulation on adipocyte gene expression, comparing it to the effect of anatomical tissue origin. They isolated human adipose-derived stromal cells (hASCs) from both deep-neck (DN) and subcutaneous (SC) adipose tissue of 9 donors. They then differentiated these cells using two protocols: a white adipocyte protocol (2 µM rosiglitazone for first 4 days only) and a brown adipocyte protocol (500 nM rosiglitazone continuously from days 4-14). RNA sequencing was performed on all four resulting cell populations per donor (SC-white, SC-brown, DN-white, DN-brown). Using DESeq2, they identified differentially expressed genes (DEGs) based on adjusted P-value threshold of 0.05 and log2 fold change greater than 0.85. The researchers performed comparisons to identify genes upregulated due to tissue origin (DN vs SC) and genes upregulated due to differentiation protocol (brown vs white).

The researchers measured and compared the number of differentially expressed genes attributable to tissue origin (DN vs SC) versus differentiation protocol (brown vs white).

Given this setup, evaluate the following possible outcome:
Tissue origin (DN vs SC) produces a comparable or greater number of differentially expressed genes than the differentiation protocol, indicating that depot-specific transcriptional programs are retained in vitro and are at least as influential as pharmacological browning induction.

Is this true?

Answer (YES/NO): YES